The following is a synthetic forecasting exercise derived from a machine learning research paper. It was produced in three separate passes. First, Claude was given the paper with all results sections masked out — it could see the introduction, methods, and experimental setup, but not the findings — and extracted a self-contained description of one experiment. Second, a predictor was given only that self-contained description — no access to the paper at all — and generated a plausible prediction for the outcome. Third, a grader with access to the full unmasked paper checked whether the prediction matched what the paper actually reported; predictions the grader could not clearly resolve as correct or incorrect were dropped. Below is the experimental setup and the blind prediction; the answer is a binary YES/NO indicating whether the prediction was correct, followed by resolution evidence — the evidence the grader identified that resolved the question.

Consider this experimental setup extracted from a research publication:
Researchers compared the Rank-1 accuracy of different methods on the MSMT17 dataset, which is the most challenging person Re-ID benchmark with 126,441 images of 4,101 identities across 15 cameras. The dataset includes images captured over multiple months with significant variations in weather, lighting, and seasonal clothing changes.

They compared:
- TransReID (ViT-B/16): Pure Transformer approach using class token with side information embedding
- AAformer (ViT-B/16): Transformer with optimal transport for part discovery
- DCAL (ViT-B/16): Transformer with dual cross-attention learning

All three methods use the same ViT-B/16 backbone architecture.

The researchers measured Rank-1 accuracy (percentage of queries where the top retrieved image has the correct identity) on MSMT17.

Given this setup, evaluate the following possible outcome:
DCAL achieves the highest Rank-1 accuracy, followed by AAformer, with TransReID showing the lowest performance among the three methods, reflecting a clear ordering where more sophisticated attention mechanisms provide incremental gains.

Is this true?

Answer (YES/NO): NO